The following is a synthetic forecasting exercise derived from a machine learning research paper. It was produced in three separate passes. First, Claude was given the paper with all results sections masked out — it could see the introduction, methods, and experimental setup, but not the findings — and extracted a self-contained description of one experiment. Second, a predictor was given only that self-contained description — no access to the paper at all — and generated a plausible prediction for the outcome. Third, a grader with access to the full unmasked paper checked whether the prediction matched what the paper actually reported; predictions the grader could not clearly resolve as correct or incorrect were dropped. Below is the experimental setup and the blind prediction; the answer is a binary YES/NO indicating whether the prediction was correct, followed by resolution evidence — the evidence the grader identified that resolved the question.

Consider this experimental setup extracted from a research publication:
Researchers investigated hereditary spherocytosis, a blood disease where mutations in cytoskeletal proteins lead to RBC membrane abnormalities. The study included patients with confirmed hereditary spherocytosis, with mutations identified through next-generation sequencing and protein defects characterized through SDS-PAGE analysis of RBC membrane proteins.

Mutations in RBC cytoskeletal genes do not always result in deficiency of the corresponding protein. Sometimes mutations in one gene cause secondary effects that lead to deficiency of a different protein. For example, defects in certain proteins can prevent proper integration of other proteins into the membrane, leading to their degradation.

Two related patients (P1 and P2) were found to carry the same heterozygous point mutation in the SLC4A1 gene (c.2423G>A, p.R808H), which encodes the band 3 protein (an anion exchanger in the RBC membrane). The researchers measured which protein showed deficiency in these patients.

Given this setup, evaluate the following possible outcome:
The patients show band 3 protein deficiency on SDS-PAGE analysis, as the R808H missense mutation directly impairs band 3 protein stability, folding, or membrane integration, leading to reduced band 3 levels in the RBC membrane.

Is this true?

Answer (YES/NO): NO